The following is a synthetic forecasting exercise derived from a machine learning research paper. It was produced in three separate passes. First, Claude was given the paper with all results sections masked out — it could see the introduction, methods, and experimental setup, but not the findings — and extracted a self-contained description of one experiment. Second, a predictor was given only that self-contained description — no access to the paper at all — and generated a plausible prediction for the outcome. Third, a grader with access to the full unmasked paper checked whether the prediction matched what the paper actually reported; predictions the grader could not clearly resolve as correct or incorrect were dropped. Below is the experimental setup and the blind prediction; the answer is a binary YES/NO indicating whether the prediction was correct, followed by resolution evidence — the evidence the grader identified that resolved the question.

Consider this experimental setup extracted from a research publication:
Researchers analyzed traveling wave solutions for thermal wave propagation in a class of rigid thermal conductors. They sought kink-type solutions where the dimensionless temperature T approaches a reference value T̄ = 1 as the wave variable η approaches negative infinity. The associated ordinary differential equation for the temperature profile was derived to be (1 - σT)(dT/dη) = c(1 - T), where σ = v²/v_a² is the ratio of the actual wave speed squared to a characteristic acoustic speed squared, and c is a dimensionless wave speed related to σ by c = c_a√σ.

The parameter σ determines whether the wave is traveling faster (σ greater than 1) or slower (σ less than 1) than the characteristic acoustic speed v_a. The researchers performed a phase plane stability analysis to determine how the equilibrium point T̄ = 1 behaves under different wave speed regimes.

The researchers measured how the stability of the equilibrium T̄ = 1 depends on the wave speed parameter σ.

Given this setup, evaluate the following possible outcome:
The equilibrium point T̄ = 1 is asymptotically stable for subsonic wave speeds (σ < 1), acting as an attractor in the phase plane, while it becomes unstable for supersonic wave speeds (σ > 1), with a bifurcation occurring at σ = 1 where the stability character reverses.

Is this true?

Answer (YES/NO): YES